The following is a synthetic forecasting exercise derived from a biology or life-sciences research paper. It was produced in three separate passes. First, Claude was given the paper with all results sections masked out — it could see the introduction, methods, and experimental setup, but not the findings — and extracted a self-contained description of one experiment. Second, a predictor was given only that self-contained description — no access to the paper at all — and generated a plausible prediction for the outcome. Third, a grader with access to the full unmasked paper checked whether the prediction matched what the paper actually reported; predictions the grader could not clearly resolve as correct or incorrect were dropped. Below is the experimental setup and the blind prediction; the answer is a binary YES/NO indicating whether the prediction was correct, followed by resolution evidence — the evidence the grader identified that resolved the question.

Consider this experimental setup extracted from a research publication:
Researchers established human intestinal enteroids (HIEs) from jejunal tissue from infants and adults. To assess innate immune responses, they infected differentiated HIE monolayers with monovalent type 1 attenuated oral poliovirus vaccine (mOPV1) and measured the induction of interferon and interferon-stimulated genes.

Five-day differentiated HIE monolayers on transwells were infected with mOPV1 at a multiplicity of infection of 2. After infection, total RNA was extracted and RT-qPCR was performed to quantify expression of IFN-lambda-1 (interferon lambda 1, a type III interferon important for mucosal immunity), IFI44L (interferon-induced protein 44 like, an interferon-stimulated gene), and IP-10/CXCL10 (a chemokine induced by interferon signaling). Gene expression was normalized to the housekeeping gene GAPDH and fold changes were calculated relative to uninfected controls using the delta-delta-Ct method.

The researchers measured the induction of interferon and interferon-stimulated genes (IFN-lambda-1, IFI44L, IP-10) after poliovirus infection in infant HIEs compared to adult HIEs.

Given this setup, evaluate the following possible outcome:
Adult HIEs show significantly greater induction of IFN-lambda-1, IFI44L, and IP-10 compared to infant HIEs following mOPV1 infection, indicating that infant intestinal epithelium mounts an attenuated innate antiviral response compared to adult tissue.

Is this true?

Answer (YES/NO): YES